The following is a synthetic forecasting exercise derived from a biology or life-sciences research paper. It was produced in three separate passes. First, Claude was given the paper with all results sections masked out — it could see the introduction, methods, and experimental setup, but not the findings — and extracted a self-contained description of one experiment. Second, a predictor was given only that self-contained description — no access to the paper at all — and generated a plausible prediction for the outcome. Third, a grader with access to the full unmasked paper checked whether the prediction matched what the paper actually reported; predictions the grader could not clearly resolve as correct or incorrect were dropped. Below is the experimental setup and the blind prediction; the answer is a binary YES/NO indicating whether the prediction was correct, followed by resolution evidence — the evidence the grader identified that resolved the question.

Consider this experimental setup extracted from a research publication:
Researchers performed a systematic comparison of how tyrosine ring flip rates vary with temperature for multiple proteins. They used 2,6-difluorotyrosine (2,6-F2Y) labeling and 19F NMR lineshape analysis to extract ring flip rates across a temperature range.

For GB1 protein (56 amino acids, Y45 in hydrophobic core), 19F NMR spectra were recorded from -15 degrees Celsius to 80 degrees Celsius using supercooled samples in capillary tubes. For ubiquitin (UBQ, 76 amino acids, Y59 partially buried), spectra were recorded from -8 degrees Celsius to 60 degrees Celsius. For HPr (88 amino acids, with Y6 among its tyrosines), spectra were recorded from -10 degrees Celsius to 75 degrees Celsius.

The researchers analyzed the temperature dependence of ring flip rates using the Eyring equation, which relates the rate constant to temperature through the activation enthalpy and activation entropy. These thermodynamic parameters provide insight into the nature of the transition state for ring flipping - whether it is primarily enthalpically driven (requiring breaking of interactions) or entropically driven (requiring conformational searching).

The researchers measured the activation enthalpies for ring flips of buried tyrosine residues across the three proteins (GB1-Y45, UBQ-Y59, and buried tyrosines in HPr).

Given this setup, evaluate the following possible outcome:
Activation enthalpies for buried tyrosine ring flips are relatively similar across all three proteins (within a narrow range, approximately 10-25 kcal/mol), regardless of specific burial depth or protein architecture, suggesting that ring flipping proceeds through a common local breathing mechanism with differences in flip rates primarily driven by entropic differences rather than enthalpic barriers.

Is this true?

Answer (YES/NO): NO